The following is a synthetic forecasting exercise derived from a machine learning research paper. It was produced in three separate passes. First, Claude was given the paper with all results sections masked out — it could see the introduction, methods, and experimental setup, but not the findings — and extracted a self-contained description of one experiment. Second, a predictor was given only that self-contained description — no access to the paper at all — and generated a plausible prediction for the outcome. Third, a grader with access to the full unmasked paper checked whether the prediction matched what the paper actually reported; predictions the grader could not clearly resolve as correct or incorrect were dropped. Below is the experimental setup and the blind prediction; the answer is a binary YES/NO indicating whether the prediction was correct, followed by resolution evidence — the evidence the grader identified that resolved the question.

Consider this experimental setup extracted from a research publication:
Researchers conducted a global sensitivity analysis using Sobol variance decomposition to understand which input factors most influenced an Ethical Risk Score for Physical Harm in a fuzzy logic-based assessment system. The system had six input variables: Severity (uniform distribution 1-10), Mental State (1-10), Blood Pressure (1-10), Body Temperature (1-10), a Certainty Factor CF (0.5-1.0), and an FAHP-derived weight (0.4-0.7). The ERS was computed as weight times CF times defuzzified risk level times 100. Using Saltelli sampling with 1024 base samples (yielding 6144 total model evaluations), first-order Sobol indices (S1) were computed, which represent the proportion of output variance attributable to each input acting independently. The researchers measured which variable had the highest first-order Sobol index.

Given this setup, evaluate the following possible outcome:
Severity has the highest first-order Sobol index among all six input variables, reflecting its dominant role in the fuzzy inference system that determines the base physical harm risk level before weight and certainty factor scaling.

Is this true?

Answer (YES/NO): NO